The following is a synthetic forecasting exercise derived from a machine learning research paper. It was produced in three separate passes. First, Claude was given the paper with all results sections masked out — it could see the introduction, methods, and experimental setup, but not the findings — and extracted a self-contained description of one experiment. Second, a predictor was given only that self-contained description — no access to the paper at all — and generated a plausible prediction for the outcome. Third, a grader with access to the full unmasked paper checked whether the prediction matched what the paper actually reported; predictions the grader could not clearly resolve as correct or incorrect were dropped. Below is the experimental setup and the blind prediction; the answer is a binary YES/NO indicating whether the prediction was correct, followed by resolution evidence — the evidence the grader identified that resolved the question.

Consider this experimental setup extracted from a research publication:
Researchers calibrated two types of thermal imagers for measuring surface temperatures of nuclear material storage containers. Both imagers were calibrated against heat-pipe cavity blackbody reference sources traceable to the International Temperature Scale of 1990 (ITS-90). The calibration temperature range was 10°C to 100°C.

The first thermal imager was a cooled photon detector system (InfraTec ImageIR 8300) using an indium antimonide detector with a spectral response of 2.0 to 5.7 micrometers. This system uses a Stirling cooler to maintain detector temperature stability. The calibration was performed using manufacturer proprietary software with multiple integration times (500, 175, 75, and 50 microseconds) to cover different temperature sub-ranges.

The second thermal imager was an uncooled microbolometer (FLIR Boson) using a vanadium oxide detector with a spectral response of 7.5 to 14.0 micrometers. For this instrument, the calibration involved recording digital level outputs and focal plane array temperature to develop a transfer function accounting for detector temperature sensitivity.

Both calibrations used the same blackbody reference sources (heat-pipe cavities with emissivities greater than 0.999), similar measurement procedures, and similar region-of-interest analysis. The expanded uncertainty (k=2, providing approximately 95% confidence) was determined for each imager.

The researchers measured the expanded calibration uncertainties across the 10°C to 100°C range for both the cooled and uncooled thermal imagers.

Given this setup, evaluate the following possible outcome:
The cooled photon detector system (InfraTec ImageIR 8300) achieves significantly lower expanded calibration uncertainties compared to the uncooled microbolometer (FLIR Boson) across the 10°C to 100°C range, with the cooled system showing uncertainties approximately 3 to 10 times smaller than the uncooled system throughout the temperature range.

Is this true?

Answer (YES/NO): YES